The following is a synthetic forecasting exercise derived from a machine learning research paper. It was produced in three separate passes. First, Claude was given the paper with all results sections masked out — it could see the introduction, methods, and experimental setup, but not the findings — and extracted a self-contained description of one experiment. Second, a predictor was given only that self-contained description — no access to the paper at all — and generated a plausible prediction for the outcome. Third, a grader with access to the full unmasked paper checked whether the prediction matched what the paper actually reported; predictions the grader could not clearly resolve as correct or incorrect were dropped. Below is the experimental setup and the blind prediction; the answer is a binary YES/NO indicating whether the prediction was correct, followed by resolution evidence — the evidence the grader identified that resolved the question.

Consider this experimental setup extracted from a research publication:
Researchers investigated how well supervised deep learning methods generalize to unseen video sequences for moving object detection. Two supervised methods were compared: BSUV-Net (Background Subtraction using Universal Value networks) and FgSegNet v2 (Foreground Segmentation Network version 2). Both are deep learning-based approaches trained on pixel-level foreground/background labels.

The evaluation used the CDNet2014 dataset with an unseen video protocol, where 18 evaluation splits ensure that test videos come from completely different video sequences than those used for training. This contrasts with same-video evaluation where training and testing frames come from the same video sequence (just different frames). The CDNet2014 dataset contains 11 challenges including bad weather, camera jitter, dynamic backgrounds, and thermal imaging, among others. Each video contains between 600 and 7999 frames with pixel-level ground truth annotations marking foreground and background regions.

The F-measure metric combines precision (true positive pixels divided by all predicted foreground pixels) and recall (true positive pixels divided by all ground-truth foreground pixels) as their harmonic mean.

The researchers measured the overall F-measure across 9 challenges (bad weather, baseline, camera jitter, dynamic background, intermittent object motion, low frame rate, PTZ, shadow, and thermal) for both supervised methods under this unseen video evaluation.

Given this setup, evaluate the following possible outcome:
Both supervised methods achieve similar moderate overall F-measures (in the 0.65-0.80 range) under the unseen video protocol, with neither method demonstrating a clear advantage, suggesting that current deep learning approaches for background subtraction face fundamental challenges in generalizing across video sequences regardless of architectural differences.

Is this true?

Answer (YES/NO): NO